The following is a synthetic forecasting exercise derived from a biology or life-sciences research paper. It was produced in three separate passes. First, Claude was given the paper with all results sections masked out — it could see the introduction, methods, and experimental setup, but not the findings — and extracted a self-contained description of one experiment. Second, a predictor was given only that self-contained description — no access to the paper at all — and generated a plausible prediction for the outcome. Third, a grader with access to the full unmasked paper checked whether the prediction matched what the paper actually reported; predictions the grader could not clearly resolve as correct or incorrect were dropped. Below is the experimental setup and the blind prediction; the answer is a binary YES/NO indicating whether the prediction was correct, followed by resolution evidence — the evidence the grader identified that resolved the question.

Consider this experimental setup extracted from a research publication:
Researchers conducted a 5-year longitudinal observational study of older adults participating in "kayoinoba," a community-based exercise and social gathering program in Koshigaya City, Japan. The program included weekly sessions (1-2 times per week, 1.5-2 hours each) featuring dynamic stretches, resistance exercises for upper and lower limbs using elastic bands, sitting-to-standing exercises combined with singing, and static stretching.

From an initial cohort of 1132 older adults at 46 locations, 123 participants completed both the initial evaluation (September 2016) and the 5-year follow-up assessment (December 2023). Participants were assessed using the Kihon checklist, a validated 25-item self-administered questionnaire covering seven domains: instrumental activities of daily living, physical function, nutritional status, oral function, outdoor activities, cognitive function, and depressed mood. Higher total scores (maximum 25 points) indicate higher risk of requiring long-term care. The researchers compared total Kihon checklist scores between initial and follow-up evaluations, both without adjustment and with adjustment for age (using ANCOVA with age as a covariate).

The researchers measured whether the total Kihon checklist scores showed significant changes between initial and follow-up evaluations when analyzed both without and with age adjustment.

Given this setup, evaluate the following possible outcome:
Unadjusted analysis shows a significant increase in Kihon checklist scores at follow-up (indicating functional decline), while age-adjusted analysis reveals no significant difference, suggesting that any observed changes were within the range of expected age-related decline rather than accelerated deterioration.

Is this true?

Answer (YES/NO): YES